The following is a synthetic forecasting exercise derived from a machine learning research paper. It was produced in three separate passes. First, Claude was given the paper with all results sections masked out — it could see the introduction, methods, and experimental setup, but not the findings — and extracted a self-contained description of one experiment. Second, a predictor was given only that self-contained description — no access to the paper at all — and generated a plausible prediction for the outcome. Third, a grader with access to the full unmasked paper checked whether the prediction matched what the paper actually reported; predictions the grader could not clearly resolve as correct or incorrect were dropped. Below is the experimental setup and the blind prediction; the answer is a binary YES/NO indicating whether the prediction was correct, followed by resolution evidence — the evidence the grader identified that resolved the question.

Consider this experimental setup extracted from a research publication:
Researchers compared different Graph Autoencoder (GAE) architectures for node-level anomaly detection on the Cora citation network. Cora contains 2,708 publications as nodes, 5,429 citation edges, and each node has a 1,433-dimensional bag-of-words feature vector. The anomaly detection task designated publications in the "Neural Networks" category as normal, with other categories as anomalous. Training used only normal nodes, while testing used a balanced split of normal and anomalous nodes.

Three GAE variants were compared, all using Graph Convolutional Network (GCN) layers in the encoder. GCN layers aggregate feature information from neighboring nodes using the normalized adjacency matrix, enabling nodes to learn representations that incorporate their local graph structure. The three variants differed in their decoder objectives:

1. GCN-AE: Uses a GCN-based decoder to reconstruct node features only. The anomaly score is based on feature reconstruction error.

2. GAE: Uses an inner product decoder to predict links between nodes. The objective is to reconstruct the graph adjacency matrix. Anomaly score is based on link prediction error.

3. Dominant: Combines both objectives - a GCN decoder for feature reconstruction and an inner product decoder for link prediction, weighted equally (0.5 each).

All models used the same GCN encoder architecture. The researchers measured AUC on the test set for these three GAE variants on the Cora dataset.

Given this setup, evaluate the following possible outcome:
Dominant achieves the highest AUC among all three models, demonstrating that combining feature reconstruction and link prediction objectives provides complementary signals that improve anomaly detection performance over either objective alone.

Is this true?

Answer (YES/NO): NO